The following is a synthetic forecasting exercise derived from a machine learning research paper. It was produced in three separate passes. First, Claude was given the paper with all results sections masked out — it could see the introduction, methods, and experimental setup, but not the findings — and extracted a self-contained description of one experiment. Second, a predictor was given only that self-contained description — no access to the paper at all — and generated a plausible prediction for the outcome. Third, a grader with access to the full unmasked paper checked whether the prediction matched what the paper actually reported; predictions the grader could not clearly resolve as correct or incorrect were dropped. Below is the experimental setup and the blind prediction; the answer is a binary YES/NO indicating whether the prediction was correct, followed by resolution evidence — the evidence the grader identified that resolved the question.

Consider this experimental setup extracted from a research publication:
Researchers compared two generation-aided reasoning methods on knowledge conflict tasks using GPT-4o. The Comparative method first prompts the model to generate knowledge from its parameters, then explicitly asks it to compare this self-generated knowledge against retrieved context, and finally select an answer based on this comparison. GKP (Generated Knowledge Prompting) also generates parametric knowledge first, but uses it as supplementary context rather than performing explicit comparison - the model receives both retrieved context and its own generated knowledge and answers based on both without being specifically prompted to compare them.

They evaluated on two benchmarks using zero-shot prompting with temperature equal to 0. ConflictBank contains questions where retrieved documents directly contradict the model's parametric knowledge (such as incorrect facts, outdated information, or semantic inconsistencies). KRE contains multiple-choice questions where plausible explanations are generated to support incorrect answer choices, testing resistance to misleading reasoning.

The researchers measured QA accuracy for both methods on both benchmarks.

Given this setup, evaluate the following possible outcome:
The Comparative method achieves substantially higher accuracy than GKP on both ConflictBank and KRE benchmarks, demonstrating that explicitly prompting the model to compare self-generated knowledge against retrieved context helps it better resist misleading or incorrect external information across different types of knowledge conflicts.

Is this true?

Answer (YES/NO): NO